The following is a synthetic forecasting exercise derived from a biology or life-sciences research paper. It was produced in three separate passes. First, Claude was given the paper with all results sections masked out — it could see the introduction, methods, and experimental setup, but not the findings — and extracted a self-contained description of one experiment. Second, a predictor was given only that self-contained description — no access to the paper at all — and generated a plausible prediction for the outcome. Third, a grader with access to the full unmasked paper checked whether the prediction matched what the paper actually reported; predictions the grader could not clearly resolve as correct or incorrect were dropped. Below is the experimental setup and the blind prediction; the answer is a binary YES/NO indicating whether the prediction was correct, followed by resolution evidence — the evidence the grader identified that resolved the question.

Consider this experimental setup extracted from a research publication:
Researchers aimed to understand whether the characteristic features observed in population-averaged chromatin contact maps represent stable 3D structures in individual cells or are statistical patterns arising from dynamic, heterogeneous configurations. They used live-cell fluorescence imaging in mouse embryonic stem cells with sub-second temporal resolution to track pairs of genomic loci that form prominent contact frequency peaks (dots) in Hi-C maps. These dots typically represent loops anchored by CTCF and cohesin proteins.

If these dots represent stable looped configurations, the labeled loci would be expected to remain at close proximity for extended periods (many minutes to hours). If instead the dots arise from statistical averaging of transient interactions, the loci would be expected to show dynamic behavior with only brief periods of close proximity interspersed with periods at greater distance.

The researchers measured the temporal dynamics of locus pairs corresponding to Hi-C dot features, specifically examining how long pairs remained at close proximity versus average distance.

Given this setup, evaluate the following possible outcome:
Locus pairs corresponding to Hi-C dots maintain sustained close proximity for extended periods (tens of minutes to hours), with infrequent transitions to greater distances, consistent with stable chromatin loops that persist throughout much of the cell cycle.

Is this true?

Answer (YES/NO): NO